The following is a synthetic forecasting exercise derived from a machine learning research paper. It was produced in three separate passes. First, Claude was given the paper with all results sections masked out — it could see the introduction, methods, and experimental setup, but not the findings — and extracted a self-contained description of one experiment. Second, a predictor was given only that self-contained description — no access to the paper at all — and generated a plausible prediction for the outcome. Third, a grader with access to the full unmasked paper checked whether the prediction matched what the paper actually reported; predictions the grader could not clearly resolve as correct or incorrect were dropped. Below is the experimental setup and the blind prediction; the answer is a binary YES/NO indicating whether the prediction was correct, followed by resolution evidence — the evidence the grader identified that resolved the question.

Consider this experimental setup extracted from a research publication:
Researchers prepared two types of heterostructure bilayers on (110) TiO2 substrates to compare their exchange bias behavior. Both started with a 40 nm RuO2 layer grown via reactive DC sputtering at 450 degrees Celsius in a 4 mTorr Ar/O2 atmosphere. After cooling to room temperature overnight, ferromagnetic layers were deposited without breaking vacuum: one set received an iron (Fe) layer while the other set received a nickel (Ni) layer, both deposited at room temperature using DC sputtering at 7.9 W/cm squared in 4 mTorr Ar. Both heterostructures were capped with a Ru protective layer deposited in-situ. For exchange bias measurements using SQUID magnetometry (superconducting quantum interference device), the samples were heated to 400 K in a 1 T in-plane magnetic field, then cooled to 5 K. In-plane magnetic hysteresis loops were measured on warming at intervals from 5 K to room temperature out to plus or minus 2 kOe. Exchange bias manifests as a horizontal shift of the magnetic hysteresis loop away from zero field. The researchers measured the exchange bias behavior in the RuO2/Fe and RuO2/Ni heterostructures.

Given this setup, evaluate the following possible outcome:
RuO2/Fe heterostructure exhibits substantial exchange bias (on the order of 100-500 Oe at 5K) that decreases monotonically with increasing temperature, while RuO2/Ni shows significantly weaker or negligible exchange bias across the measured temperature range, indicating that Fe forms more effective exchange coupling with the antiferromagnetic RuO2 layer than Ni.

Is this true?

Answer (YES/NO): NO